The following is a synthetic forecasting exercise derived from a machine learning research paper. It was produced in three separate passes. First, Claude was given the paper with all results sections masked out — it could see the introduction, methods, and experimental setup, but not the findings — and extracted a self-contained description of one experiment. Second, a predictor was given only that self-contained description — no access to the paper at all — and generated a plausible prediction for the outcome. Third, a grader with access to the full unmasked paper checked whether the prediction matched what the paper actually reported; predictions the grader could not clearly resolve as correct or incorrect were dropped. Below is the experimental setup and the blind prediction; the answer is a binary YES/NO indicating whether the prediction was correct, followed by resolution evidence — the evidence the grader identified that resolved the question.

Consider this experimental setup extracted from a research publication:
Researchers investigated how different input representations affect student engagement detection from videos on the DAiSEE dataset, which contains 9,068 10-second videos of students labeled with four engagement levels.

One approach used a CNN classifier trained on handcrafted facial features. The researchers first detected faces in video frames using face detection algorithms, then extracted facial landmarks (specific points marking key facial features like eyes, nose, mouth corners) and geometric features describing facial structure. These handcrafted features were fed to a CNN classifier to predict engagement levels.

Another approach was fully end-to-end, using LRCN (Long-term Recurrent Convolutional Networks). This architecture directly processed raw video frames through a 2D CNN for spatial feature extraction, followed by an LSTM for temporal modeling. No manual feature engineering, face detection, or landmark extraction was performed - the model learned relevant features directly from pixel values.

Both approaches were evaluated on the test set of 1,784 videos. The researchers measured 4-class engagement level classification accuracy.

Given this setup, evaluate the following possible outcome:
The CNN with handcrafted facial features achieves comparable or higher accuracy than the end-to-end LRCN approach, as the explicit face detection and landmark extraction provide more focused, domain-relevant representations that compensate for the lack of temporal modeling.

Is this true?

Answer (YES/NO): NO